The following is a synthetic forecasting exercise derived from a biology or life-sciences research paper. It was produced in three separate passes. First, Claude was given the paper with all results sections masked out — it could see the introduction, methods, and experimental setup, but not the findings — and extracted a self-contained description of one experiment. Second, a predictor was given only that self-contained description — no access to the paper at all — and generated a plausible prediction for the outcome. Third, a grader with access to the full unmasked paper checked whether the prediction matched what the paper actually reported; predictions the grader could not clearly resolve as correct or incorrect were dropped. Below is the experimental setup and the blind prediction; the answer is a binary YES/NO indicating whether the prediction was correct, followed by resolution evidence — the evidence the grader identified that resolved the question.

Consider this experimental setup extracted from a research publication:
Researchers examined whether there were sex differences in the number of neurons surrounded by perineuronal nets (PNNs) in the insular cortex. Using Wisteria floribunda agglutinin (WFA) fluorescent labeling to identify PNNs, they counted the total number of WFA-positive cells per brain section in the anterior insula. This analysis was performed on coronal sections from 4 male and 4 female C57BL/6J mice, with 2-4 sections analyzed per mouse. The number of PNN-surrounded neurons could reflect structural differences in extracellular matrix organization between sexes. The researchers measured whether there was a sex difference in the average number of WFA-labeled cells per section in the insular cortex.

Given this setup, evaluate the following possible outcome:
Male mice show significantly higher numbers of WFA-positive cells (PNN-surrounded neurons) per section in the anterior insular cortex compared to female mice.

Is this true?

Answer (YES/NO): NO